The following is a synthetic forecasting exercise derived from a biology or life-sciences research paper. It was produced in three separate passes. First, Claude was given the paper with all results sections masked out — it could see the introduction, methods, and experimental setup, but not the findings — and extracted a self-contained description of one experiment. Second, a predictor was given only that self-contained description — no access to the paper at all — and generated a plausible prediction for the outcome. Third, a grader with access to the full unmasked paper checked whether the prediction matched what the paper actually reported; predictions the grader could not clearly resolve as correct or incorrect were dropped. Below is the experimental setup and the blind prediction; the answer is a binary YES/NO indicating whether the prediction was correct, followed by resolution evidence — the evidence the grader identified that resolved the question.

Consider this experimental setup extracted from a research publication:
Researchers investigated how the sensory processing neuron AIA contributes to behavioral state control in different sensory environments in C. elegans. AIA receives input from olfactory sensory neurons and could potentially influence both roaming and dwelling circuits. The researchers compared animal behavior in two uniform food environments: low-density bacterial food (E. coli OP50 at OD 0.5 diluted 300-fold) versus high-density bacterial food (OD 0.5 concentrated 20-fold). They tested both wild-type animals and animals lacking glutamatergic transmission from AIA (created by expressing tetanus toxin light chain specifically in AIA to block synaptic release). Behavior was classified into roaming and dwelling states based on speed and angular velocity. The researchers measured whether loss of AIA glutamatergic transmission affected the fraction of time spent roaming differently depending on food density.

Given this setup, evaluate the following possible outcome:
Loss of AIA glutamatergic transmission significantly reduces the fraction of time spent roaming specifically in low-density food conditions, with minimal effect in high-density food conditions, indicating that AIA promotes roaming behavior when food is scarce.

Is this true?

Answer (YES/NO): NO